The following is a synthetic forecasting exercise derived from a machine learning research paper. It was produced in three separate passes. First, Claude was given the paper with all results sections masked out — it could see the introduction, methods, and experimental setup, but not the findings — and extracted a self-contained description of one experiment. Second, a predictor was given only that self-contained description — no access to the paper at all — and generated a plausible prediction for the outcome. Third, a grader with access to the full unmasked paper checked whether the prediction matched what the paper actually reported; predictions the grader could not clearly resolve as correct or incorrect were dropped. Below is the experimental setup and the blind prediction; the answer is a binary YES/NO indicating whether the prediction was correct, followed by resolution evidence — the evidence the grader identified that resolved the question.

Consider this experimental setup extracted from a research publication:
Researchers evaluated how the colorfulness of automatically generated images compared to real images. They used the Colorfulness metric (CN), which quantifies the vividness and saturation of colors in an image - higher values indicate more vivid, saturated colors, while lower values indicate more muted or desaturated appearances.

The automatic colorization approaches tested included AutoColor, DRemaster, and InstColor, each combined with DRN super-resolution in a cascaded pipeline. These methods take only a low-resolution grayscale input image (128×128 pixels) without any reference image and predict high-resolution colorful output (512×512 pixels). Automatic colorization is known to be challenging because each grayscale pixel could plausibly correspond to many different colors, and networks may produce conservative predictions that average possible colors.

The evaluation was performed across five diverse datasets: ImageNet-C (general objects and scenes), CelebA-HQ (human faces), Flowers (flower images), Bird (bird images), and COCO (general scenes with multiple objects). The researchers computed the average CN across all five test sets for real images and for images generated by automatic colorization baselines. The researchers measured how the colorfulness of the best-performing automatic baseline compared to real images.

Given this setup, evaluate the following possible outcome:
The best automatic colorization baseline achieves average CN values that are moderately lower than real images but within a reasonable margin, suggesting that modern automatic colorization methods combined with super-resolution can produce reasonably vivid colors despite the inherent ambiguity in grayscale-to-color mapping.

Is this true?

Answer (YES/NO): NO